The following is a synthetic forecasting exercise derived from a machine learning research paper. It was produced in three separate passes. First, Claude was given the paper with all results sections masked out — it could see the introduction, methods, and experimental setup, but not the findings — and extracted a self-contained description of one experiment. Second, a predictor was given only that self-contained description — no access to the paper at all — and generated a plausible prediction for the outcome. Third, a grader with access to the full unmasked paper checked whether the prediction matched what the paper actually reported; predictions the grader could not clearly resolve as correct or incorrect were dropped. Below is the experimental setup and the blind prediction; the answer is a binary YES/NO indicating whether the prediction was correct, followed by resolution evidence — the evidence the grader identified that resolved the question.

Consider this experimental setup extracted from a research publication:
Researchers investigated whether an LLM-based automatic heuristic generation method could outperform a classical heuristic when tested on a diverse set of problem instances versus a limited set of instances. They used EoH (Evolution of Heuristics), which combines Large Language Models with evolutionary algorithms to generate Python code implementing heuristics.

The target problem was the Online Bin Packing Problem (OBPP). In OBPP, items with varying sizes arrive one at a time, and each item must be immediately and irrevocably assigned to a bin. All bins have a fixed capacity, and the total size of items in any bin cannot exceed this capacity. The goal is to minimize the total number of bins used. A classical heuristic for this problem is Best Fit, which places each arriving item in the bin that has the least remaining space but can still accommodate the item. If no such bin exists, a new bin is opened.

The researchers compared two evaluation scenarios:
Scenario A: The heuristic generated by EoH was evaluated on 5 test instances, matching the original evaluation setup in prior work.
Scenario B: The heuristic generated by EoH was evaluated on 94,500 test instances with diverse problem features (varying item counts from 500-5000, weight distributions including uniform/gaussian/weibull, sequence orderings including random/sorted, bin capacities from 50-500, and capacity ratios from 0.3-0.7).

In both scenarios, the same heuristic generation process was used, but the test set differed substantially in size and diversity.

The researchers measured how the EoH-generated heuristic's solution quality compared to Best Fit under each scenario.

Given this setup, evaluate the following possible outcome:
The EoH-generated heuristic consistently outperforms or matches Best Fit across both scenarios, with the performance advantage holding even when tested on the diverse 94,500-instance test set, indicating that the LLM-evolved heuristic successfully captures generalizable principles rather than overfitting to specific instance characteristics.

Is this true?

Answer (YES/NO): NO